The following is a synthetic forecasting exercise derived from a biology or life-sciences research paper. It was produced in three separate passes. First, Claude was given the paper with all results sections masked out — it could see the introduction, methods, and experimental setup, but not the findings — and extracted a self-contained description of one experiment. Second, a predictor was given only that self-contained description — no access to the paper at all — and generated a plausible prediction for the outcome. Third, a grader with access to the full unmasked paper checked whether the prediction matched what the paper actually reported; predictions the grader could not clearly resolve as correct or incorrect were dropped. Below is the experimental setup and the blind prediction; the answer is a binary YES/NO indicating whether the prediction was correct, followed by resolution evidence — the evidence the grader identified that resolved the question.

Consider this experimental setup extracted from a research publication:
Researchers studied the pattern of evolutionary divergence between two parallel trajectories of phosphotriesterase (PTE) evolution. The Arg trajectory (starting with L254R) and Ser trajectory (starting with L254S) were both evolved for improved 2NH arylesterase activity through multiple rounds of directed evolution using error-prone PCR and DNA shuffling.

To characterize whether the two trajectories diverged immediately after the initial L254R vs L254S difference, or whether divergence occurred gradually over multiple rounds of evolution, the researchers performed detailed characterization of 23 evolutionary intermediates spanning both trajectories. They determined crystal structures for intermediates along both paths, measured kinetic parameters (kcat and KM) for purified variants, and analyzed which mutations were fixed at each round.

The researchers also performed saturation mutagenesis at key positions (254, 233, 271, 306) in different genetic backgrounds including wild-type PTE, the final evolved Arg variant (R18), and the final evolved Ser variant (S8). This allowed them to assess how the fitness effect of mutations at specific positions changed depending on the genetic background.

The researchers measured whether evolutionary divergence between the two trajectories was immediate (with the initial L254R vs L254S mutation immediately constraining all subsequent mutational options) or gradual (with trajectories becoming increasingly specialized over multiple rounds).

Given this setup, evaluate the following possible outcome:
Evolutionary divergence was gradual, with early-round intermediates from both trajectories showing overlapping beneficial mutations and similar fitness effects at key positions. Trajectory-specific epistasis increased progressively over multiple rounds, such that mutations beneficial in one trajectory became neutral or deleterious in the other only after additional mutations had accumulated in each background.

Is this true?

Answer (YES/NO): YES